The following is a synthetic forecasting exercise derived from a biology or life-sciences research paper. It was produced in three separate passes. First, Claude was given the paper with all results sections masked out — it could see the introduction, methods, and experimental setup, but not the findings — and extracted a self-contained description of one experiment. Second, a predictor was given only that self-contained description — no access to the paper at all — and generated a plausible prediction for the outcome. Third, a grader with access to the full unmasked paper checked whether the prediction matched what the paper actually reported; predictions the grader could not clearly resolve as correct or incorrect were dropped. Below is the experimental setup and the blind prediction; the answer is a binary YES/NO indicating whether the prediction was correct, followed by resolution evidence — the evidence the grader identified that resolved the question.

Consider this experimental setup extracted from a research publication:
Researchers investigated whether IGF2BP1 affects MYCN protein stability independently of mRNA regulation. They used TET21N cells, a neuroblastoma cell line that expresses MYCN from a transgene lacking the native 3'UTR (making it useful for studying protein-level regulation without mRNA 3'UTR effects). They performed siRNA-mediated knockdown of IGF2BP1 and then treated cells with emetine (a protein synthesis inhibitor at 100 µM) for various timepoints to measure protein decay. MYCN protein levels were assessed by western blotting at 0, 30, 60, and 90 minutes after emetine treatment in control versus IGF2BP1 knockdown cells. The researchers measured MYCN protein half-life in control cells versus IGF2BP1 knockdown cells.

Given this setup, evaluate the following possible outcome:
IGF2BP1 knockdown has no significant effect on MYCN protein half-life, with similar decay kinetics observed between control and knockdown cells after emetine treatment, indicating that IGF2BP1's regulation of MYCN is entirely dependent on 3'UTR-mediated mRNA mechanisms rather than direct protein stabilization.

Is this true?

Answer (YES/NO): NO